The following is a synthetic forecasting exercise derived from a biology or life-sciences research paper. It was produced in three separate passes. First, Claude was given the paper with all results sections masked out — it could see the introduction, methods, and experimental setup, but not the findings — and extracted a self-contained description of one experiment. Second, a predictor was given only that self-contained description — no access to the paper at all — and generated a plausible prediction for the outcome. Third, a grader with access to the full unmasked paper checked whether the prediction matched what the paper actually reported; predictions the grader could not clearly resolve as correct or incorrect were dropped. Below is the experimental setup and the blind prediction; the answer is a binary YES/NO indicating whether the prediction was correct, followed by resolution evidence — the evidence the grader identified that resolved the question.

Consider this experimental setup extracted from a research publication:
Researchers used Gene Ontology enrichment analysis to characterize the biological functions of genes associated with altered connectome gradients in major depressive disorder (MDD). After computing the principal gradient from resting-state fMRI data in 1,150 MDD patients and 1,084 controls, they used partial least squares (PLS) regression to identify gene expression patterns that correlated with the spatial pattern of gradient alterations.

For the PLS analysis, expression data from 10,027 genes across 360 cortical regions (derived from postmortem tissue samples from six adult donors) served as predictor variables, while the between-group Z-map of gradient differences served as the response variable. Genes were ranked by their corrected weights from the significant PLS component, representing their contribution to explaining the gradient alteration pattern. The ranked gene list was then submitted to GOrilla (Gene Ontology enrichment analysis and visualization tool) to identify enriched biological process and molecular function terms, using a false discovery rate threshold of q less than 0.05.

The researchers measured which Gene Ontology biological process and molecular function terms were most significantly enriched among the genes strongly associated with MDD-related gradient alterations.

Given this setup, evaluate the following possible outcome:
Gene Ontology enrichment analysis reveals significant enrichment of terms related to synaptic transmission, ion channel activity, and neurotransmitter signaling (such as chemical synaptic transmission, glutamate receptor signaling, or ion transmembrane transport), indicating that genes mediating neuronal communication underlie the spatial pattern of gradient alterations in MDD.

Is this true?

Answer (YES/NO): YES